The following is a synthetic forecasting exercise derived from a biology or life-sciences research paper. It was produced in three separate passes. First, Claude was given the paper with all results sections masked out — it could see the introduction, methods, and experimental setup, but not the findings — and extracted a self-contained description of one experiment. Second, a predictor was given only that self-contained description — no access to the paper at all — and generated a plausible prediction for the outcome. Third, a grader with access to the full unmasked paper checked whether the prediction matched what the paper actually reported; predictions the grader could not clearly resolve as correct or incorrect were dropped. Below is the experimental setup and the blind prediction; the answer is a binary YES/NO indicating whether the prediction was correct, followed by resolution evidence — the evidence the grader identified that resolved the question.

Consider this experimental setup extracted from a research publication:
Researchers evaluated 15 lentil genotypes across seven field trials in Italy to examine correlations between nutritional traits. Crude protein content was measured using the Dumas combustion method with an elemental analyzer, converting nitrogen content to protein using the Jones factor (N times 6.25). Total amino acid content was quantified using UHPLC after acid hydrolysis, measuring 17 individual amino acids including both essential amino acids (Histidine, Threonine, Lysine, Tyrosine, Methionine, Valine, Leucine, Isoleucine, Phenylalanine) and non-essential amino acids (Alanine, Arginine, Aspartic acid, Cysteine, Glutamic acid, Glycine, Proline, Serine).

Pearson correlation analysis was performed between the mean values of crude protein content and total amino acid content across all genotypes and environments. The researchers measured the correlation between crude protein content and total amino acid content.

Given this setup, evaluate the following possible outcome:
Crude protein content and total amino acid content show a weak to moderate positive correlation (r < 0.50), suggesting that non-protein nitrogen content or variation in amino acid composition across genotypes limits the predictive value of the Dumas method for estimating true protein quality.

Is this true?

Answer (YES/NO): YES